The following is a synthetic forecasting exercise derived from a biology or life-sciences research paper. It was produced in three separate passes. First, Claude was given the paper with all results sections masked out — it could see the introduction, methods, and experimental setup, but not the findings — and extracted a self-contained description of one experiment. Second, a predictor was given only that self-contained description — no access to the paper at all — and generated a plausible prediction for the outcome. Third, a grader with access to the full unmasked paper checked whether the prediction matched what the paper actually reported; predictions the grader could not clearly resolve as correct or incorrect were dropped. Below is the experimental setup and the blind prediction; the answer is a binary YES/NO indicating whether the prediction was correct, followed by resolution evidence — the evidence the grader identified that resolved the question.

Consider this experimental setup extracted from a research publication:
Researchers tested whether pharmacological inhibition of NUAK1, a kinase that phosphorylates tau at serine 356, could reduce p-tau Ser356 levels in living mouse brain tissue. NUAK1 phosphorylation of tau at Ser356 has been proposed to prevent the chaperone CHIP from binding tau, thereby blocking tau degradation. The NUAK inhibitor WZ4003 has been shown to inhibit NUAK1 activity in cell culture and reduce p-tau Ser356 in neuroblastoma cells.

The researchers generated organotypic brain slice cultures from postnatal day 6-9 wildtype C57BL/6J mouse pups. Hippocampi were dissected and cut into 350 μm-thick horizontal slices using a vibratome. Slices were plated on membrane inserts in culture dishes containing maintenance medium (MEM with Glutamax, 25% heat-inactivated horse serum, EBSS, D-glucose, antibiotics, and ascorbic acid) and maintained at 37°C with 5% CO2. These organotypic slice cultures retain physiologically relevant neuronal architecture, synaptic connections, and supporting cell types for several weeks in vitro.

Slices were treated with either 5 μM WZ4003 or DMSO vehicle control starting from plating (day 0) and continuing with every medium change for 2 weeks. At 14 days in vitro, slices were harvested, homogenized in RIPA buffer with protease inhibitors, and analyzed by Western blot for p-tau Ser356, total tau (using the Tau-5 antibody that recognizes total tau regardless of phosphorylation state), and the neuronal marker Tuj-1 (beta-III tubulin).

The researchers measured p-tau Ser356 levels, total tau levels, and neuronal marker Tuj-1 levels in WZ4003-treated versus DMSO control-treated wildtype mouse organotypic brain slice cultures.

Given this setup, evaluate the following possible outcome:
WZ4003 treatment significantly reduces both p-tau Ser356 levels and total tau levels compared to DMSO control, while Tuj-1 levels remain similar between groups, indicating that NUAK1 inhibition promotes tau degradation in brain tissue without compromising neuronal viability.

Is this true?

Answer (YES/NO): NO